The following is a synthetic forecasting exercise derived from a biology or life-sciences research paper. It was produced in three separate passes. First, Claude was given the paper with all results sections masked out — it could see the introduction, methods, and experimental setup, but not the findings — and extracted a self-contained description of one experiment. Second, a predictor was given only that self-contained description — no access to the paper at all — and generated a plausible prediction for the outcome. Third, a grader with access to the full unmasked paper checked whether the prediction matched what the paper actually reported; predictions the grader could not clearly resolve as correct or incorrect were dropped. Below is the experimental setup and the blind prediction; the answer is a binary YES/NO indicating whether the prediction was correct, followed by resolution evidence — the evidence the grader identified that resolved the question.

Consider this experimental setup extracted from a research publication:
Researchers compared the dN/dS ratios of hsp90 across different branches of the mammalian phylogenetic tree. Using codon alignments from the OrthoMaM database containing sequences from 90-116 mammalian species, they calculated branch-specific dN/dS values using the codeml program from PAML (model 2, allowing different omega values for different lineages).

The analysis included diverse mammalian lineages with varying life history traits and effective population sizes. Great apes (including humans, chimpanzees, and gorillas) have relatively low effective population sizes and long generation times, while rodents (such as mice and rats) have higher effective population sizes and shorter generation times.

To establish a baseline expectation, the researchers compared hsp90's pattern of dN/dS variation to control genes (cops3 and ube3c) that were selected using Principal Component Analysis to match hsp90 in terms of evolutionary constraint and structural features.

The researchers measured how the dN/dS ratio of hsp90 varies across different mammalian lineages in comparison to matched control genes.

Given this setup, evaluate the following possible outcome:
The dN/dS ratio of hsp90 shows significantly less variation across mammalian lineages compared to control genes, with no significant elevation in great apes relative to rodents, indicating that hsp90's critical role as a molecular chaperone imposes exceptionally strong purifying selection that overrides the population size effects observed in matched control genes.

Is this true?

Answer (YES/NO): NO